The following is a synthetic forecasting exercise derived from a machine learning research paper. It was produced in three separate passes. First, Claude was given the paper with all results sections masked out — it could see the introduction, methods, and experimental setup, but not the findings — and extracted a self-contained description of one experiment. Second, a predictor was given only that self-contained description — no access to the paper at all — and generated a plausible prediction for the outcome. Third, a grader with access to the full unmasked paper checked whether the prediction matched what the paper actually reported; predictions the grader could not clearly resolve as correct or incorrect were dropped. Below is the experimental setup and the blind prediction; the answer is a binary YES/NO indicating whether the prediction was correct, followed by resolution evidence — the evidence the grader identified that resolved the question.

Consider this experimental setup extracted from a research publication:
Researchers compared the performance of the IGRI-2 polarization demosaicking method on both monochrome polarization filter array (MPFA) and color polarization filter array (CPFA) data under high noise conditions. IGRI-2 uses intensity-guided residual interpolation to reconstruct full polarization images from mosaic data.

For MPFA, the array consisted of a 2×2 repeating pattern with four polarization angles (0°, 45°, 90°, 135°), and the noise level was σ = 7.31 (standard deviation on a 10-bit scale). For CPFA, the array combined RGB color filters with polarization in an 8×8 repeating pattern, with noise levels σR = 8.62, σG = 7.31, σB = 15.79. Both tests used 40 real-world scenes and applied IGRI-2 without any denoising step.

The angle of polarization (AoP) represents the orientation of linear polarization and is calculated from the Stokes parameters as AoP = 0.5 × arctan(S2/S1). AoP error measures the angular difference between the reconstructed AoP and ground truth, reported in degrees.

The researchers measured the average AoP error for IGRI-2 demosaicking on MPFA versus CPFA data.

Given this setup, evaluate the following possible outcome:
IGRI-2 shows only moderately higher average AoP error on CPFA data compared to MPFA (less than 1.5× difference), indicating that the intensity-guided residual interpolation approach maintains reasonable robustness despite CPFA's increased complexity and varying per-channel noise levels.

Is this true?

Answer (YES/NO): YES